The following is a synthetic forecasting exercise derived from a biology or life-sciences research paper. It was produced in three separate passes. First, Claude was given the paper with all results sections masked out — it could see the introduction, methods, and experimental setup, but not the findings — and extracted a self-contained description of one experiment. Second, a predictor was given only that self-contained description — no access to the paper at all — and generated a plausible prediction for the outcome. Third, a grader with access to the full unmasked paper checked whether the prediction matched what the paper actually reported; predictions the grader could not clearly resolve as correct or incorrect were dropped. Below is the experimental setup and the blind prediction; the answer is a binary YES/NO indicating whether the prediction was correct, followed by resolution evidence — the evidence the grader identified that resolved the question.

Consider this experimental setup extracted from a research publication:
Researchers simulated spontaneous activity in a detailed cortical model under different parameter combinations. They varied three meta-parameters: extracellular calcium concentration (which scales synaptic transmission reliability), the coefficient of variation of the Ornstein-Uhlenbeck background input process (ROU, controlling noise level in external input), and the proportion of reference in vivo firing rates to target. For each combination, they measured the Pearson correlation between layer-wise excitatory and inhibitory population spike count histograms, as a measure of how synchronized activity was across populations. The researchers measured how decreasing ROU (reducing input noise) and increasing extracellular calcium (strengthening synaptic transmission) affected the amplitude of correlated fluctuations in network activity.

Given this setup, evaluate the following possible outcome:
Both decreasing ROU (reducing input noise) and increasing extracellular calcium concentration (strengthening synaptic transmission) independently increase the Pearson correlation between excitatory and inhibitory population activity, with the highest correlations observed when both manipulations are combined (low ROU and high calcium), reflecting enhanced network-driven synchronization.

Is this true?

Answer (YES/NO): YES